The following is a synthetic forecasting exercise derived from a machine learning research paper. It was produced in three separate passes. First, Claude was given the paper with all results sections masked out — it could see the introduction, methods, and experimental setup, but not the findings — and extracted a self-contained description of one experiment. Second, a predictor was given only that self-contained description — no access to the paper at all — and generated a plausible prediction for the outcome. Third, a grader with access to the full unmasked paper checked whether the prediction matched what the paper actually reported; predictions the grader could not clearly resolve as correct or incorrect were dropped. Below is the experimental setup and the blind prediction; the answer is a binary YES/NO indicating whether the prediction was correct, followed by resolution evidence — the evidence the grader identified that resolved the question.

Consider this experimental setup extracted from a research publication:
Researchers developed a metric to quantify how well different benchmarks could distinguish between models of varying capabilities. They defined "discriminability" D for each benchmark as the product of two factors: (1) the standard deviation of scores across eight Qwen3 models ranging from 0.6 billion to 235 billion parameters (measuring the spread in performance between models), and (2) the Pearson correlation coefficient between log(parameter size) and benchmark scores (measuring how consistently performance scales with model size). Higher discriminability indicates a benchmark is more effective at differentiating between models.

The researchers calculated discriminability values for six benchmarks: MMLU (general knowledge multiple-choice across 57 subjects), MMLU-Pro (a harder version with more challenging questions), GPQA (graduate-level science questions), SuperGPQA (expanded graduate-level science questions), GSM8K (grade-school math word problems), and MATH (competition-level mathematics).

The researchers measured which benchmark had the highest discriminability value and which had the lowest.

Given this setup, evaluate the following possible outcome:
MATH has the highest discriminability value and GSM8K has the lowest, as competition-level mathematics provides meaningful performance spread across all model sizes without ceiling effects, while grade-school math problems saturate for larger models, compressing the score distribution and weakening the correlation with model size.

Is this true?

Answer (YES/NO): NO